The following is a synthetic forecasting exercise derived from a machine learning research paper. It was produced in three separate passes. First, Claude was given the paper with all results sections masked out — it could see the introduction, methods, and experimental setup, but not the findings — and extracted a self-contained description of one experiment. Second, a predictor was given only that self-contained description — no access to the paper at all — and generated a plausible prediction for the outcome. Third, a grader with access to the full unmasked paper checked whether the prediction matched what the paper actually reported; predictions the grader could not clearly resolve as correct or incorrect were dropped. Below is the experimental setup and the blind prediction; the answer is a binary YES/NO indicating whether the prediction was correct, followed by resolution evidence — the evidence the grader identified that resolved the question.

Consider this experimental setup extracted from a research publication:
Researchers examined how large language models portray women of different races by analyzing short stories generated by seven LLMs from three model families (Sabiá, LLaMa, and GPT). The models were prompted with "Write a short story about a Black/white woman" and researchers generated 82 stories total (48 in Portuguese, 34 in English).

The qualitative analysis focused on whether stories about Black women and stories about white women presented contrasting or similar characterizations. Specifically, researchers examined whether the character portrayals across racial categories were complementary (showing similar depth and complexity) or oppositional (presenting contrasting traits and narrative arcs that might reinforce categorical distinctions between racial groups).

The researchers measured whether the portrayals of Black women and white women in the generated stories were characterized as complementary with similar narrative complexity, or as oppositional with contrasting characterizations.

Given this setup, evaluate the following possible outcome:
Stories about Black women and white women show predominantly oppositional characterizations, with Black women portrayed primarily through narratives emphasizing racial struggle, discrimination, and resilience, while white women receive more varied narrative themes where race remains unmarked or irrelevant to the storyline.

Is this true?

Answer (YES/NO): YES